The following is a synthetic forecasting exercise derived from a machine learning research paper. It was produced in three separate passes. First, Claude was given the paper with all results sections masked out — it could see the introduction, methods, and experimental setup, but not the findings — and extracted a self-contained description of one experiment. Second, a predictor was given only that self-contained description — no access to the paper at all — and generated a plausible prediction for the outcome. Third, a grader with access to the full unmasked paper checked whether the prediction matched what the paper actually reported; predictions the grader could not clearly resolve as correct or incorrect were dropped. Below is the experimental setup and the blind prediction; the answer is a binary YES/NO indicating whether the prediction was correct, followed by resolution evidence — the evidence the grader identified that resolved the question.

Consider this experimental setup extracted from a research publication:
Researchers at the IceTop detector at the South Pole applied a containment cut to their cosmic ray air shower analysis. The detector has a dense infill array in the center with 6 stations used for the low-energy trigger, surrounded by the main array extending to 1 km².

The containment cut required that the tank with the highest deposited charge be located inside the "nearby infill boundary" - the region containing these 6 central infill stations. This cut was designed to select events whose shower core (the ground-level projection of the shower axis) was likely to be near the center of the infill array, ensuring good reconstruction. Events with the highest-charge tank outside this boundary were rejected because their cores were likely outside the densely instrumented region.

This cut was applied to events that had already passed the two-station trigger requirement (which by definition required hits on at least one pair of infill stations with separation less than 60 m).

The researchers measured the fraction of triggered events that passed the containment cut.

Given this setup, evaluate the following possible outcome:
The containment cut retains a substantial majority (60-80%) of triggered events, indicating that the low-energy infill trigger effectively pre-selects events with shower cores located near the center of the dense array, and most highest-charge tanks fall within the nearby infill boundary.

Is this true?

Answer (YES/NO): NO